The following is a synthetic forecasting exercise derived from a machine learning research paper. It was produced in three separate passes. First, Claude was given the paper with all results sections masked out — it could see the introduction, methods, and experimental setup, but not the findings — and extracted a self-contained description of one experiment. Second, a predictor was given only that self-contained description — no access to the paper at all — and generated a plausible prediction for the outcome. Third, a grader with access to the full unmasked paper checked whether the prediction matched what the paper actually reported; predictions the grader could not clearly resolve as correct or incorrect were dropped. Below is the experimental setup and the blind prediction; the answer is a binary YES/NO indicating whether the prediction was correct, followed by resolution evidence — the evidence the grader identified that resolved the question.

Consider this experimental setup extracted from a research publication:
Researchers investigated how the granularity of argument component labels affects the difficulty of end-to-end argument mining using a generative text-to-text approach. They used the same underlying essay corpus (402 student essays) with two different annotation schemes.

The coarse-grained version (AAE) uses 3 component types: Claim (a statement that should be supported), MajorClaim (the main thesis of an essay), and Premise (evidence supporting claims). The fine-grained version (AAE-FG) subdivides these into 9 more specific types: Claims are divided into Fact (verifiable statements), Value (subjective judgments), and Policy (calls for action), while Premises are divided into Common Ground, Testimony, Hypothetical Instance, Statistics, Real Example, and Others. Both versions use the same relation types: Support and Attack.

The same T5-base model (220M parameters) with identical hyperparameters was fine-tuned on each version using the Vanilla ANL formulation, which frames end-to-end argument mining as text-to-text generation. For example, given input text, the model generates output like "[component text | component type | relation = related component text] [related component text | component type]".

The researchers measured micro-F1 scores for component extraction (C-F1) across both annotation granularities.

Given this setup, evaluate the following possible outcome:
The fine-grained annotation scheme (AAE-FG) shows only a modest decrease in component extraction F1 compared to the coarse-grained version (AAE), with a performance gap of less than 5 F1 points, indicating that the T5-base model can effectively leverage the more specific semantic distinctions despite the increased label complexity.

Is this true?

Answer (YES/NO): NO